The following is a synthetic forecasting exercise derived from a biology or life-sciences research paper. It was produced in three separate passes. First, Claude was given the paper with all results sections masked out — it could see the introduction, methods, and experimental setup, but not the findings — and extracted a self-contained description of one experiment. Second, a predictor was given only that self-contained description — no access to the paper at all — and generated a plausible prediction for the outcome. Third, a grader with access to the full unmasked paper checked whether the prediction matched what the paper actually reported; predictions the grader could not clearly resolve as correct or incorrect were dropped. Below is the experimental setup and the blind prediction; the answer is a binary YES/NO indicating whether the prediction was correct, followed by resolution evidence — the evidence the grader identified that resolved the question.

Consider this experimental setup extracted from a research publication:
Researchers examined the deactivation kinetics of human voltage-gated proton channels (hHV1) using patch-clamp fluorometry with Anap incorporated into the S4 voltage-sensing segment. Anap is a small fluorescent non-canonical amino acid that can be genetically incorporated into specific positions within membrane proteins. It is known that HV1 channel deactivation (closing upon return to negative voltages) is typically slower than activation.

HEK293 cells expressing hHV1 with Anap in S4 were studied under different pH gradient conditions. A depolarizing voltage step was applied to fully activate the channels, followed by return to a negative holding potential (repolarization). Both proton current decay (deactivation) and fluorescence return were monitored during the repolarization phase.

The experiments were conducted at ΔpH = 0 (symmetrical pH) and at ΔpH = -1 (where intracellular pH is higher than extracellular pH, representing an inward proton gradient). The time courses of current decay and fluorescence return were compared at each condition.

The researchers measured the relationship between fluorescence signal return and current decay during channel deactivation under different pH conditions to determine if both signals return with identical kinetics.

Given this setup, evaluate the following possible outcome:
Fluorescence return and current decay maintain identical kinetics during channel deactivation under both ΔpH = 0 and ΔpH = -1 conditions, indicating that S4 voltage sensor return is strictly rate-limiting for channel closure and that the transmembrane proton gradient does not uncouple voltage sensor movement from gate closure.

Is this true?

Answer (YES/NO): NO